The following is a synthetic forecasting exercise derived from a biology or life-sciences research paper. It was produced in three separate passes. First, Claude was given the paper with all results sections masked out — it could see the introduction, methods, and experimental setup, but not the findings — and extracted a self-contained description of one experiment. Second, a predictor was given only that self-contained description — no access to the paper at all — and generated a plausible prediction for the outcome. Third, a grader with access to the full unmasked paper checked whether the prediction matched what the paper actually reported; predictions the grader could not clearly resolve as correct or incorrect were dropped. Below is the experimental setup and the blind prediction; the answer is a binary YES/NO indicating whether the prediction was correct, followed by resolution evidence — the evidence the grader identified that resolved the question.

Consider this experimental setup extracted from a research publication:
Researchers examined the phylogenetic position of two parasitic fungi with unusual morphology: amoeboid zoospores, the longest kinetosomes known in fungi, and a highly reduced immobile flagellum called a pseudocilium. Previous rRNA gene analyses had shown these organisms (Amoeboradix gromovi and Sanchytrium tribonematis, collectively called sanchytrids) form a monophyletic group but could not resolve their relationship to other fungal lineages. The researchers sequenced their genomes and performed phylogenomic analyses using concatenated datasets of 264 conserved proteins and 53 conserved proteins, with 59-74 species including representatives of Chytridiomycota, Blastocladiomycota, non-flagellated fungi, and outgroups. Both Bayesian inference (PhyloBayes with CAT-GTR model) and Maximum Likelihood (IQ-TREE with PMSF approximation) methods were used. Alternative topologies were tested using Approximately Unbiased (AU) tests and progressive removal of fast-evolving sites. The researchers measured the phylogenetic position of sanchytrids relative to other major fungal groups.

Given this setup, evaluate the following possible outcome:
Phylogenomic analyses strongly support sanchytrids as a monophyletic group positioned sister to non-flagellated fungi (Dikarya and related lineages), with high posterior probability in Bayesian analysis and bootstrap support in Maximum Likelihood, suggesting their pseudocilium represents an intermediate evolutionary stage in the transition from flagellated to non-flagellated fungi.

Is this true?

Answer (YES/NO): NO